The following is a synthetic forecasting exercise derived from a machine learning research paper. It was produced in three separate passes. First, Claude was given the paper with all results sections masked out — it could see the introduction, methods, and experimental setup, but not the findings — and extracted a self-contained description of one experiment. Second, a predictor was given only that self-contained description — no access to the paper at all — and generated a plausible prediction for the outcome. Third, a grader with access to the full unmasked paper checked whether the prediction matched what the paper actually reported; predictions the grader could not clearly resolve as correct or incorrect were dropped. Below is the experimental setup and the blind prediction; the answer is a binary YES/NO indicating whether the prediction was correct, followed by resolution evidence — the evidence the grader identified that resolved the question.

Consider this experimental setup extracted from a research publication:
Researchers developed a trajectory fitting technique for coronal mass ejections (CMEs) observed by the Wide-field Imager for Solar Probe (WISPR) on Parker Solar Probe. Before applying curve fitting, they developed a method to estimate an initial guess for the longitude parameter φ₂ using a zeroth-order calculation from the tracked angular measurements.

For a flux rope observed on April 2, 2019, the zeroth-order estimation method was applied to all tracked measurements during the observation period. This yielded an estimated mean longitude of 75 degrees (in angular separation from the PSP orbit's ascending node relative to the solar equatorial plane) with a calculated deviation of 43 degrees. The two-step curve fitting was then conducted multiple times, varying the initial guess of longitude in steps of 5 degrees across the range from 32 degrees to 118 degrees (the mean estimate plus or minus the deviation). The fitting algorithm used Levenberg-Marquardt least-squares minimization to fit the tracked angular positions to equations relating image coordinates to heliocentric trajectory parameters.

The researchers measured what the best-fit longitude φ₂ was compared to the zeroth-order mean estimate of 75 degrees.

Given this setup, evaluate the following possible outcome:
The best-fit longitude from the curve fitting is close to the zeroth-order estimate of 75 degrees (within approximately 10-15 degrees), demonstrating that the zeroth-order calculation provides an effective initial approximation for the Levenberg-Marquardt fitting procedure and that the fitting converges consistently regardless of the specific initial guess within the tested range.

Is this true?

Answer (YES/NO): YES